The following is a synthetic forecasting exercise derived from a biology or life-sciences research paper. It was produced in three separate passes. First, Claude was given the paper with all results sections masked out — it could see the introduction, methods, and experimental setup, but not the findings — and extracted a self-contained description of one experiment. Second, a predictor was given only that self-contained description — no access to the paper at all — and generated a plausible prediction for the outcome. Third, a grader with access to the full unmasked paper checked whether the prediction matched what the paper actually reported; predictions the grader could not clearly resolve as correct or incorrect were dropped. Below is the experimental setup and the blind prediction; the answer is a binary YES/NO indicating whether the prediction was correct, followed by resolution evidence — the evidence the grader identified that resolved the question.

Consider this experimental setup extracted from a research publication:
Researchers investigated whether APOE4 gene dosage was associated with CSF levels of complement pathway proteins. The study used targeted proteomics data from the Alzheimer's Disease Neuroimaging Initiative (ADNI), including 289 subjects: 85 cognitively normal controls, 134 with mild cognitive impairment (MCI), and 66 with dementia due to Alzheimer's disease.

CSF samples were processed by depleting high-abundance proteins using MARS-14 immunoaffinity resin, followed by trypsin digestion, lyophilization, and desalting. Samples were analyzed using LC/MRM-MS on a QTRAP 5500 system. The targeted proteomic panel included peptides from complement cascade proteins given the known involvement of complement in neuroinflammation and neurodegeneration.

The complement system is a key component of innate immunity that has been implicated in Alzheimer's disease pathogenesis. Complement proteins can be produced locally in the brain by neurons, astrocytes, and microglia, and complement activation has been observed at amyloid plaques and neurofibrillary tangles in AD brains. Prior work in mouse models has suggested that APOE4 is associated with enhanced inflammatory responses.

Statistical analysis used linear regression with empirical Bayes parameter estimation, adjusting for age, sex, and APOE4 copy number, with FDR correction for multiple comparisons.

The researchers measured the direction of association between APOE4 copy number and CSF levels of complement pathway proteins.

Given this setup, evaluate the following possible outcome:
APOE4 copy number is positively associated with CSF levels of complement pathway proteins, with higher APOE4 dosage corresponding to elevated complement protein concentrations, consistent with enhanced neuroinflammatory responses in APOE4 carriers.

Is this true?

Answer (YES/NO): NO